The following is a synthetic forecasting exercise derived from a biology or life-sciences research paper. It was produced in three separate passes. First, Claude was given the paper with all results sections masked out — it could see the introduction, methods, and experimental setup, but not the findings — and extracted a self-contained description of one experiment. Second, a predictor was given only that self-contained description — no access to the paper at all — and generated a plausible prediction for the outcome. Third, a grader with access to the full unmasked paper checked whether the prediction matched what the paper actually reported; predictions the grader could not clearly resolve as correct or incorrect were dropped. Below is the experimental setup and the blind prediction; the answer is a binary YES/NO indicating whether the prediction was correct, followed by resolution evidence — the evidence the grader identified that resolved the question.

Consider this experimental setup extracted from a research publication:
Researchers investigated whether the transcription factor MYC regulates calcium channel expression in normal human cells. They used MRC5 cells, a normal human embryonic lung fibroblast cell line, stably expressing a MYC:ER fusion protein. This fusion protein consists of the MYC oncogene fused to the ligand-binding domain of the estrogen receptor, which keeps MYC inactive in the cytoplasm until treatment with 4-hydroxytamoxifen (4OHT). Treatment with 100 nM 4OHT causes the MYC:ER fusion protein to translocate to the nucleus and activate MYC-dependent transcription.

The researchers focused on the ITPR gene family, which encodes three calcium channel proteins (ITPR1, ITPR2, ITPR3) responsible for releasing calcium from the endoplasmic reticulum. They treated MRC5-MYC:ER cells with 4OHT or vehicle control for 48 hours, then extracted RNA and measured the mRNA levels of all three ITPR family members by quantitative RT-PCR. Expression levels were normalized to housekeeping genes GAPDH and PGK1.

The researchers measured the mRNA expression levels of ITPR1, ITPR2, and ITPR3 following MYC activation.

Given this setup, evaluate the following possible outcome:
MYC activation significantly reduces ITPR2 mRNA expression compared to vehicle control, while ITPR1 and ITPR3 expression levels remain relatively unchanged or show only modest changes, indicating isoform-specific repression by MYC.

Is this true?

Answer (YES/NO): NO